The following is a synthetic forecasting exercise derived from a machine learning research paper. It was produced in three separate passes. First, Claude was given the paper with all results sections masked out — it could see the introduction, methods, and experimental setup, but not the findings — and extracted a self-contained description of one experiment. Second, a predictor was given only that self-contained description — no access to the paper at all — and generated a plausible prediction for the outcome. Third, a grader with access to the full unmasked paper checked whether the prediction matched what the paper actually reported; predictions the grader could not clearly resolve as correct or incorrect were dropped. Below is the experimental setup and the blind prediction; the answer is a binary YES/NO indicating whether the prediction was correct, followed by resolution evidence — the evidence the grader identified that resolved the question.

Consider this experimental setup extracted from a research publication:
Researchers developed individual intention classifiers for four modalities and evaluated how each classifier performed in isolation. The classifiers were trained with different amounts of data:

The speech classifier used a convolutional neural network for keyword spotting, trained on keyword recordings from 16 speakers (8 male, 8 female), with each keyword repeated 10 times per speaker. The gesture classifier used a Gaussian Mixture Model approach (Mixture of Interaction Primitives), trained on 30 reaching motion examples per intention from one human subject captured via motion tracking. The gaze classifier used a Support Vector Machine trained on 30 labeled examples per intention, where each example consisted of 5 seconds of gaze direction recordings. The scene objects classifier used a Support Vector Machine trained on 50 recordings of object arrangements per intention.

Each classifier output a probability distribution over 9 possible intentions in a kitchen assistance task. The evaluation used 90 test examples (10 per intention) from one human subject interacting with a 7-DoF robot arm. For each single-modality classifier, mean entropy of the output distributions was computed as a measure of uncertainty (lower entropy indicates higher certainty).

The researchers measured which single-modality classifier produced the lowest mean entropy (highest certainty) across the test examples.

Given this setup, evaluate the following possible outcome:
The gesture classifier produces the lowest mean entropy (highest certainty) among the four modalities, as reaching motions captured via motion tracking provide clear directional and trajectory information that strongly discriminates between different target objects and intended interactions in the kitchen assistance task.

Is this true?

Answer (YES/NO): YES